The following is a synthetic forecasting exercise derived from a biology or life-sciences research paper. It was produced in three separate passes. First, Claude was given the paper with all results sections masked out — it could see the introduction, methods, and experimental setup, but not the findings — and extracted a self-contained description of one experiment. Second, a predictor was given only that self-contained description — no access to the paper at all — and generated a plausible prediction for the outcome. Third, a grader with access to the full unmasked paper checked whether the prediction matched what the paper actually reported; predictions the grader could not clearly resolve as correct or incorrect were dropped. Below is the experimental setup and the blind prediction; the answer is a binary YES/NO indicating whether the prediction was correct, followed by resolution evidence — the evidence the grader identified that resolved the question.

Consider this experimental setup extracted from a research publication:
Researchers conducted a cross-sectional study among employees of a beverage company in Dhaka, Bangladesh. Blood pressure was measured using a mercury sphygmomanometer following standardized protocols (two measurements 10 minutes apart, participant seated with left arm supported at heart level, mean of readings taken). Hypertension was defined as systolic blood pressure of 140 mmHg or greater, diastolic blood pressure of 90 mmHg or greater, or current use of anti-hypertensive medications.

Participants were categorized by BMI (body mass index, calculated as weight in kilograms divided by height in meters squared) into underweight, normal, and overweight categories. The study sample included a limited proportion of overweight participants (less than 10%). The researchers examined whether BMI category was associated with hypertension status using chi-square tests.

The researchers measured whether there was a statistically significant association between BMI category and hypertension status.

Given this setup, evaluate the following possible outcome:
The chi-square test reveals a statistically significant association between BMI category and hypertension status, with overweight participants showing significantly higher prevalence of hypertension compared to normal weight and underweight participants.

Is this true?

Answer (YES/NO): NO